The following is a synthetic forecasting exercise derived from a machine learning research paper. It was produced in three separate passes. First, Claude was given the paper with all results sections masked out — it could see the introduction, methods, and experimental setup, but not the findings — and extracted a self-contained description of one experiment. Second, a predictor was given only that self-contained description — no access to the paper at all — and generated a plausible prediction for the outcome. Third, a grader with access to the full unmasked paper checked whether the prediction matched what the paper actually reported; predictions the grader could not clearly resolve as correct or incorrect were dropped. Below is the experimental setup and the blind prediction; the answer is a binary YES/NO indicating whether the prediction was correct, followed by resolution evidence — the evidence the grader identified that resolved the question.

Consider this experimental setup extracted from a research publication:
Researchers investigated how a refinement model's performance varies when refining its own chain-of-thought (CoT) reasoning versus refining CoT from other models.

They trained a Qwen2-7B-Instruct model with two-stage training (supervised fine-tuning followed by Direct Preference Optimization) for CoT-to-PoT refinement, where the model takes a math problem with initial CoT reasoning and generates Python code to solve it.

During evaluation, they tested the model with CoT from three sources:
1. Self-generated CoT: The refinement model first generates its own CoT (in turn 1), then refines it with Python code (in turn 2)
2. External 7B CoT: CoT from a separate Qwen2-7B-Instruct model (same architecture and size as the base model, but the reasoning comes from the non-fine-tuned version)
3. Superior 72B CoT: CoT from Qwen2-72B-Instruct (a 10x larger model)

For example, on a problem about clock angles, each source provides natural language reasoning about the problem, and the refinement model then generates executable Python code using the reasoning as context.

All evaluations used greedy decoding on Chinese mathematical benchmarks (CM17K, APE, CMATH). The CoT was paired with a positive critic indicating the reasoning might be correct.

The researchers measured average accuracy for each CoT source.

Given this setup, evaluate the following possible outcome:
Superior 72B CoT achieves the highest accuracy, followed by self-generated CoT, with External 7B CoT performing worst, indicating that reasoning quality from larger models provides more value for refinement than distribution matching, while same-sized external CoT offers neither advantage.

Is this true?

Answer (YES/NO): YES